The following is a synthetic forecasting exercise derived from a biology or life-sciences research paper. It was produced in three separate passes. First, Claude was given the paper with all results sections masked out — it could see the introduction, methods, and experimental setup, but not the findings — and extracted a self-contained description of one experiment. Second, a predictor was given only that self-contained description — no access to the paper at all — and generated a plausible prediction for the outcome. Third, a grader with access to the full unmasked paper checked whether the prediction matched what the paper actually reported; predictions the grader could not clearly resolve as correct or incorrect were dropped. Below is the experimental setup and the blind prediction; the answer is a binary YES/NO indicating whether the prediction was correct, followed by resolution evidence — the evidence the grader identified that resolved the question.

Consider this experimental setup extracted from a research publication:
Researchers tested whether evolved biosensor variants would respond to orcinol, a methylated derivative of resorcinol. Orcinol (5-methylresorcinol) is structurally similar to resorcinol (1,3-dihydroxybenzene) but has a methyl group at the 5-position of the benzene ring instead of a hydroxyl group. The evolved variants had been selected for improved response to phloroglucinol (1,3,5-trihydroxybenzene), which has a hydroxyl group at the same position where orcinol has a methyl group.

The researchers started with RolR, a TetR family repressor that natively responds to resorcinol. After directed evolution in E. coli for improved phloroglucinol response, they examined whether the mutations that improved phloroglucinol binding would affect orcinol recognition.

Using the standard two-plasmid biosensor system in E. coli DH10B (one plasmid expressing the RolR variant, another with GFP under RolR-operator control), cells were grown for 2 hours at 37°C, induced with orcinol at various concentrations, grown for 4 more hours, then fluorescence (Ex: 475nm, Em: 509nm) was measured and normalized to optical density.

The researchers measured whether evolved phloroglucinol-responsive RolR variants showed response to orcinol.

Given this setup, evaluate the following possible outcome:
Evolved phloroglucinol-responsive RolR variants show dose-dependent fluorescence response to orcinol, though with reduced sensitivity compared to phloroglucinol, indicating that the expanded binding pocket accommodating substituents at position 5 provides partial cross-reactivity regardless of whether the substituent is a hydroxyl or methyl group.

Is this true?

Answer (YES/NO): NO